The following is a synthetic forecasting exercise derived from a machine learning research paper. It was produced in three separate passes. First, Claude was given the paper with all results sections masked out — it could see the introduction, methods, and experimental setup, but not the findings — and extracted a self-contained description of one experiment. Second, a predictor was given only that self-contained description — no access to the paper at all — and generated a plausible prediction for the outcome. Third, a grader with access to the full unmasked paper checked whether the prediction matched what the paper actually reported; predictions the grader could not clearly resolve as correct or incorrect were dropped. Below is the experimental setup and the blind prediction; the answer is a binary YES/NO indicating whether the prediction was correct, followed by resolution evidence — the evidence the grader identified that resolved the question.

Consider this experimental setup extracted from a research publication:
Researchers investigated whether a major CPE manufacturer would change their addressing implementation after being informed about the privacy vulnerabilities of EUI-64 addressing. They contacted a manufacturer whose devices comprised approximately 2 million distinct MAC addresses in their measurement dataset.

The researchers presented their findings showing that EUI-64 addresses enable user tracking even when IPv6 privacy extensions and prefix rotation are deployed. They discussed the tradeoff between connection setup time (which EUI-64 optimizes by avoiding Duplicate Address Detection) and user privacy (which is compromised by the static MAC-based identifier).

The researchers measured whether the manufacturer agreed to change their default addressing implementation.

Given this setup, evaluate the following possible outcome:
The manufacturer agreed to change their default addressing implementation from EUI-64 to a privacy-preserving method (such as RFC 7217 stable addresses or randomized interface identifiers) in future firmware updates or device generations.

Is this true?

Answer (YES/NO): YES